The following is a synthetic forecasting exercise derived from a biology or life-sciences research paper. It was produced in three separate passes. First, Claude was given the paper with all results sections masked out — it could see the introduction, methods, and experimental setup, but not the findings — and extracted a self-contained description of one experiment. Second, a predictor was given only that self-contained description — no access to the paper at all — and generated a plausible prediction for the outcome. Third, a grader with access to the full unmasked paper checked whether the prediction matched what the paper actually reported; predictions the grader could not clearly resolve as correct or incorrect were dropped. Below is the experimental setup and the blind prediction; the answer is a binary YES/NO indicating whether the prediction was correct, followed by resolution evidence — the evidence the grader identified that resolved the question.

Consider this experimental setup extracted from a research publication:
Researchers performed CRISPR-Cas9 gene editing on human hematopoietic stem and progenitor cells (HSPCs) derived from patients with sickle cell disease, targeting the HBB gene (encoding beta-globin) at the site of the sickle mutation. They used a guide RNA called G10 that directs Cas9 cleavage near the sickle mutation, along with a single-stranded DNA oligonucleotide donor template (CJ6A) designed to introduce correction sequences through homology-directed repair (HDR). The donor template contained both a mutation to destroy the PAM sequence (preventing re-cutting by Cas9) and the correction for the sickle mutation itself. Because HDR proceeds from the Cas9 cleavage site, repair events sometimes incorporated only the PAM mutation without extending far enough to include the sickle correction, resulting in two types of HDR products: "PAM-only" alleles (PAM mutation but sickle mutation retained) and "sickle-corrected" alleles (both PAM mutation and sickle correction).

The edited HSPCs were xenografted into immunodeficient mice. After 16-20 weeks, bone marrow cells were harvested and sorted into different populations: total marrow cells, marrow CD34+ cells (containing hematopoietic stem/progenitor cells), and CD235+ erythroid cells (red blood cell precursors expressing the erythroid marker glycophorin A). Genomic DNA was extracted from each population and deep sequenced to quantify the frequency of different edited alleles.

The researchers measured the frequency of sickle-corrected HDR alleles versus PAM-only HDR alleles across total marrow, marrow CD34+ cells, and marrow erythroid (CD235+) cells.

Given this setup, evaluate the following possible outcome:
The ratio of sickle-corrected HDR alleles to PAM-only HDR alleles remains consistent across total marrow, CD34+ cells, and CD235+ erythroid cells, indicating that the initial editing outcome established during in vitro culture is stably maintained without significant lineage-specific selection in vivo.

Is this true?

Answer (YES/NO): NO